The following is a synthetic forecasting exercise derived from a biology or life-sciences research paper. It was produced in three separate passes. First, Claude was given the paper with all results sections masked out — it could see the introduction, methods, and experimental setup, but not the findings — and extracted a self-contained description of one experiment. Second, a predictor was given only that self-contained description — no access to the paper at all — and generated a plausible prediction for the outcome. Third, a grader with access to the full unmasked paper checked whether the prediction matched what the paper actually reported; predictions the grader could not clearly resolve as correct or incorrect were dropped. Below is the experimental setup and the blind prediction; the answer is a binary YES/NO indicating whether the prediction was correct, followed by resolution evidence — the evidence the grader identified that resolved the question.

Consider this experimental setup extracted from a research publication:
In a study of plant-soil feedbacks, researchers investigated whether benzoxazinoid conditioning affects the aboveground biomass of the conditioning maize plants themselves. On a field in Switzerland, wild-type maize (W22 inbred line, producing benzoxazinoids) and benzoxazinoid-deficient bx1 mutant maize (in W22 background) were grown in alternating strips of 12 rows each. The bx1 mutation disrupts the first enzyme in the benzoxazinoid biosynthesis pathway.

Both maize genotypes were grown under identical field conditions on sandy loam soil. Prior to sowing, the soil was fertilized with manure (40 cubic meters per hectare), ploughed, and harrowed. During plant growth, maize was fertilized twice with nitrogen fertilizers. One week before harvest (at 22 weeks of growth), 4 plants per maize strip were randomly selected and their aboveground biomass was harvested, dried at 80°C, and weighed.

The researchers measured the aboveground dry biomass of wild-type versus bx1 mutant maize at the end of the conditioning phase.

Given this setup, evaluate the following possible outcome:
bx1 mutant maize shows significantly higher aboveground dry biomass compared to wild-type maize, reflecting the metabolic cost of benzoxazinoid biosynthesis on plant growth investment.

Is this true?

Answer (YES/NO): NO